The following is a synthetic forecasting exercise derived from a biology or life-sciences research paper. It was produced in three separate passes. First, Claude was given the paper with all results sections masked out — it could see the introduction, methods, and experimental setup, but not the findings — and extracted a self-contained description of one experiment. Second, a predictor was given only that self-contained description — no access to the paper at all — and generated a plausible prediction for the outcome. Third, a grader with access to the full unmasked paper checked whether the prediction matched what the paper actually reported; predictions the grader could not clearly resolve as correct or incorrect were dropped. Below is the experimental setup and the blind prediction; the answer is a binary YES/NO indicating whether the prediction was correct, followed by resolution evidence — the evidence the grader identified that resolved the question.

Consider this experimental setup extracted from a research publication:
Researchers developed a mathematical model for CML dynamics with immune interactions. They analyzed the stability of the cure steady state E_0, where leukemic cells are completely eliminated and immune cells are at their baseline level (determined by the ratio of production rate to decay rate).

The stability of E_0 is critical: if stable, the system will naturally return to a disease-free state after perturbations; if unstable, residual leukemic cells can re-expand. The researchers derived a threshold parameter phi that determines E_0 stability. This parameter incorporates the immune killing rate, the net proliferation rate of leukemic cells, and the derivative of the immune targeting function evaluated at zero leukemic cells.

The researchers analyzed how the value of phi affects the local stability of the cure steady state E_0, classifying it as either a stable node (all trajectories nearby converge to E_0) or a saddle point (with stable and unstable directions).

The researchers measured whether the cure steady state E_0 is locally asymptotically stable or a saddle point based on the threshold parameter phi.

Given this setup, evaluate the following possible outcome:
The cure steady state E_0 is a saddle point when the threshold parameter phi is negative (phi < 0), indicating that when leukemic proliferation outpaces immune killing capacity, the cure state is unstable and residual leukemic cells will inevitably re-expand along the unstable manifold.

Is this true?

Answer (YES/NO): NO